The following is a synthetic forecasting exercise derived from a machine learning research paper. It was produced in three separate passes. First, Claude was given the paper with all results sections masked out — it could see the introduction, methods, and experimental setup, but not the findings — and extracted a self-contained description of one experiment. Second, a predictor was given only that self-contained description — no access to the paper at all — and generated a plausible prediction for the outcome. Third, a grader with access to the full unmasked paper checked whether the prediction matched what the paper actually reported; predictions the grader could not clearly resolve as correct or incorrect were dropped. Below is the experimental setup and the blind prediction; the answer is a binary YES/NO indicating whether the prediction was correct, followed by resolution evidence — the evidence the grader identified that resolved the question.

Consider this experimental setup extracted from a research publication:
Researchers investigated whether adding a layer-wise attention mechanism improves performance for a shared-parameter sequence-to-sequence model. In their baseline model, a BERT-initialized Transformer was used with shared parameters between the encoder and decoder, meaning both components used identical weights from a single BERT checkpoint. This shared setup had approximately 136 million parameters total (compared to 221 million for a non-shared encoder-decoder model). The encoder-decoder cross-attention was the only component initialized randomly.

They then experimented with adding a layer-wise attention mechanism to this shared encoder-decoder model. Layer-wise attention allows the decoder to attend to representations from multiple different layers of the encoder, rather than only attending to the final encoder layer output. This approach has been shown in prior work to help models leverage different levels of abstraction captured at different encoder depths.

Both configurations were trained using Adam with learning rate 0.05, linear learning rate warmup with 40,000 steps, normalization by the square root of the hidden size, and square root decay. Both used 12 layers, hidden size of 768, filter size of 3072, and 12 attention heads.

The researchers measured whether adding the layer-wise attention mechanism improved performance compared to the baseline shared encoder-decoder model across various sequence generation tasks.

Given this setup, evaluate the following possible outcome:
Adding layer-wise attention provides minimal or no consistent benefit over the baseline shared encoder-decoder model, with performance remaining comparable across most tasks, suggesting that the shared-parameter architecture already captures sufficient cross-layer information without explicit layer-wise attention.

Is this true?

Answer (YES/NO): YES